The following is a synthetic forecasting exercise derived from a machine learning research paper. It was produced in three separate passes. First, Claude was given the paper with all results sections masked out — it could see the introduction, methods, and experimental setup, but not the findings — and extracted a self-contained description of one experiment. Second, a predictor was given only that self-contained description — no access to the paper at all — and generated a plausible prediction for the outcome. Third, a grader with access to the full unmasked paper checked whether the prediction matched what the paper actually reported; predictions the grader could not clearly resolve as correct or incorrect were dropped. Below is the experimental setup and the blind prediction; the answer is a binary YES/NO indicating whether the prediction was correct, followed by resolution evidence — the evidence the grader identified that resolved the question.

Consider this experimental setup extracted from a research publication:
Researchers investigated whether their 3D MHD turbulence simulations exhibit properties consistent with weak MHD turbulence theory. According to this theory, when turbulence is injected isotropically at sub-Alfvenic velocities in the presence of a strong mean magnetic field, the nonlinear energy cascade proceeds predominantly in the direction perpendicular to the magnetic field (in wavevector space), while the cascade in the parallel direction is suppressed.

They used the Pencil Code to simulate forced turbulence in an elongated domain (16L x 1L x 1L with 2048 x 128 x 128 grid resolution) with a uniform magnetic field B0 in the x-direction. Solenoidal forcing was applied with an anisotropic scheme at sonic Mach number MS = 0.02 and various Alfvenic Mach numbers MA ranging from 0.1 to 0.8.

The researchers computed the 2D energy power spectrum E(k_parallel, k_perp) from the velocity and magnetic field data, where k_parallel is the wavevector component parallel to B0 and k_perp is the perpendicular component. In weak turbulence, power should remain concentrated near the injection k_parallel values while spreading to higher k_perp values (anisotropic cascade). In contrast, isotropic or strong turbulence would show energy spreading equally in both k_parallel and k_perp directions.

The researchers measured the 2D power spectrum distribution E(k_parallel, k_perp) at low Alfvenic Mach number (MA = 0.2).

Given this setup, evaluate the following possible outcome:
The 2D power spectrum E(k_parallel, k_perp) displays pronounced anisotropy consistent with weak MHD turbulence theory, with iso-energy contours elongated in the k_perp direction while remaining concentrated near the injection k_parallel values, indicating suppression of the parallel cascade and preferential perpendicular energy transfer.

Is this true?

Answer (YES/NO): YES